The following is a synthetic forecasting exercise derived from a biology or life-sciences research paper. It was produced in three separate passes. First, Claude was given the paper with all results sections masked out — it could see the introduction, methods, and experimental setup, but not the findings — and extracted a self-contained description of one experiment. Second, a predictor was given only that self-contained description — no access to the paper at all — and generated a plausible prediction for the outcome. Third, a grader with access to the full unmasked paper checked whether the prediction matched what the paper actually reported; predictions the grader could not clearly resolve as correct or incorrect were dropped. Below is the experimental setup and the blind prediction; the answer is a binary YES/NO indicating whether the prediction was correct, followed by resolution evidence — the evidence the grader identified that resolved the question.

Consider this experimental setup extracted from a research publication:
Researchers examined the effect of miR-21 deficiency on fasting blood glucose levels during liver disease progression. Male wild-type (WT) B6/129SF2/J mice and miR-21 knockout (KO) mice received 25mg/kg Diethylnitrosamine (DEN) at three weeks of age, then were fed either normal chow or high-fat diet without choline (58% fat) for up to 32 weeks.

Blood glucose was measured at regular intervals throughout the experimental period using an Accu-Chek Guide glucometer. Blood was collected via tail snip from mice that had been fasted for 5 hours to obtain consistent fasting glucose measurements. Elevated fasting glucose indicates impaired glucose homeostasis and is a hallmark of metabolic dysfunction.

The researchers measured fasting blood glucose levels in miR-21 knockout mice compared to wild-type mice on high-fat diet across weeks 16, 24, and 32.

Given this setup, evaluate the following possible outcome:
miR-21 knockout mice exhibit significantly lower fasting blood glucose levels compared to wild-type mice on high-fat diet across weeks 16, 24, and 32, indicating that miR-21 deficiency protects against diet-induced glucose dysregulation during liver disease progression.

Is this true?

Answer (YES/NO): NO